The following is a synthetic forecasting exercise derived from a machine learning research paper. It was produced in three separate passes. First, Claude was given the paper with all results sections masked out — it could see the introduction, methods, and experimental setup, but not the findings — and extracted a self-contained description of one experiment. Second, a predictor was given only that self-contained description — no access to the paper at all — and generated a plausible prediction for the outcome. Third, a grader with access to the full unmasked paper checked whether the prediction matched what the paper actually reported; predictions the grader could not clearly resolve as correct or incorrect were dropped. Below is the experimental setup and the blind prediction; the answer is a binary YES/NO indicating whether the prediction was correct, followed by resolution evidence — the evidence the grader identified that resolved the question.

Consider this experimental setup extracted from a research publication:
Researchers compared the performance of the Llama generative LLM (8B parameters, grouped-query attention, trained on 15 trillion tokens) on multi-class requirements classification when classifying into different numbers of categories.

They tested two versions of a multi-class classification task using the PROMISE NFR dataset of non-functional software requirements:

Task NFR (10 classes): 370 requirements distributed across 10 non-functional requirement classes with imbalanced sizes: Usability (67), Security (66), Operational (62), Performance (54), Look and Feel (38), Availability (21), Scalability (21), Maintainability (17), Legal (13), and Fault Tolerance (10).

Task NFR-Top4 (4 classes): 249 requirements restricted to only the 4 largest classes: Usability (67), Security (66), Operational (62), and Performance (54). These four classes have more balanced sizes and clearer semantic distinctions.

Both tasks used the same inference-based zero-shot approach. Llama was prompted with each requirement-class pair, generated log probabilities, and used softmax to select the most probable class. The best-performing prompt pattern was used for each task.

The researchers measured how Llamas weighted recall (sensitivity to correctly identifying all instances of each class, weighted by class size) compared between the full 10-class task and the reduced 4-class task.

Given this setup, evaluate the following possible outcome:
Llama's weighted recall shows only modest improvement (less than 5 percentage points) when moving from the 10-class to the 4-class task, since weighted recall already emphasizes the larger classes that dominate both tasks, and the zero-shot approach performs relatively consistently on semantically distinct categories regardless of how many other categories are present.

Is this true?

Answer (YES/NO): NO